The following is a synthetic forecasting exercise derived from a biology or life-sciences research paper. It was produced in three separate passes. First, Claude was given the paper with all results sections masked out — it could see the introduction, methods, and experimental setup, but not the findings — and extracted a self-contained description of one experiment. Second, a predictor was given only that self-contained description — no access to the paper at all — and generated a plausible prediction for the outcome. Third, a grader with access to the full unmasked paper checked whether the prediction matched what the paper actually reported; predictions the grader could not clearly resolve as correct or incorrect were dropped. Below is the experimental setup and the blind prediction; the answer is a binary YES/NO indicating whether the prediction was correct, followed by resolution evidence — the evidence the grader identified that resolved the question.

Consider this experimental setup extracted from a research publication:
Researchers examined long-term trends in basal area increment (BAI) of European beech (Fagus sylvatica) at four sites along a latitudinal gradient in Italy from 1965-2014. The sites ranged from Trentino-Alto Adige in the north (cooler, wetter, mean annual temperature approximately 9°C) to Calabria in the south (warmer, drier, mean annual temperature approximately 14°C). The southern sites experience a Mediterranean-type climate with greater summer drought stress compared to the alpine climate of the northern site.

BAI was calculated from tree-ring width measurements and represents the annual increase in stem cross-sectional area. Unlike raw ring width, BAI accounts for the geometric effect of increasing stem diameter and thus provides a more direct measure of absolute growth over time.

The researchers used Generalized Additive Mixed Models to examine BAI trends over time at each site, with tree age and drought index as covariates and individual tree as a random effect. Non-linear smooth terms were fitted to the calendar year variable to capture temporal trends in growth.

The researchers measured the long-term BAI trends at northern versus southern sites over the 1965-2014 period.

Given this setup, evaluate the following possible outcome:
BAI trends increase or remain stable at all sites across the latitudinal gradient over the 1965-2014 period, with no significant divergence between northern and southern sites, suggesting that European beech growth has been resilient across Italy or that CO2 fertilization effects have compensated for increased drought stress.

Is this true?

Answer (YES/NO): NO